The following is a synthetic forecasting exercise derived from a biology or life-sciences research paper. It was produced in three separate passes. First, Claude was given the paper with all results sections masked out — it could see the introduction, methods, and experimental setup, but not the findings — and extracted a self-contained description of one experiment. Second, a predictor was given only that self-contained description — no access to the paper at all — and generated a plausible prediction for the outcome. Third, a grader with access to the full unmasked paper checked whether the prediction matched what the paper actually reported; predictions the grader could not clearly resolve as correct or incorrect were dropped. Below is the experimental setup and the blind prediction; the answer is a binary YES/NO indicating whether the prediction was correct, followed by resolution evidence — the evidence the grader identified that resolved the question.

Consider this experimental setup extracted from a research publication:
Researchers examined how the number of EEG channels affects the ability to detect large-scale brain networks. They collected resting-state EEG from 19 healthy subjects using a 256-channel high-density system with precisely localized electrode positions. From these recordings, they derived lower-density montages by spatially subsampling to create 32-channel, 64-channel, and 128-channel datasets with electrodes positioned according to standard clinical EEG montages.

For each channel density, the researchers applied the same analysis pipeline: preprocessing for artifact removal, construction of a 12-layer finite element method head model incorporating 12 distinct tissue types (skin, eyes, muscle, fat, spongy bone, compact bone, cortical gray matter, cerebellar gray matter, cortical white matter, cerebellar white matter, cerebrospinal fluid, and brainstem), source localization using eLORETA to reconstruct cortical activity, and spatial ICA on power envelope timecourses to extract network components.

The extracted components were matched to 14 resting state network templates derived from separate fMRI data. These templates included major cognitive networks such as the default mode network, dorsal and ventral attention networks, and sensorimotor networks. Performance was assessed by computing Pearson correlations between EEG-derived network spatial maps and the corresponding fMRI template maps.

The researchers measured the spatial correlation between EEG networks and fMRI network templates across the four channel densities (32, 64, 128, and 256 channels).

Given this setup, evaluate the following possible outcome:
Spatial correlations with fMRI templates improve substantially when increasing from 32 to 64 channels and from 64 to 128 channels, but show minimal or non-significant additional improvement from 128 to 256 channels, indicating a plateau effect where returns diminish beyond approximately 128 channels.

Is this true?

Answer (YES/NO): YES